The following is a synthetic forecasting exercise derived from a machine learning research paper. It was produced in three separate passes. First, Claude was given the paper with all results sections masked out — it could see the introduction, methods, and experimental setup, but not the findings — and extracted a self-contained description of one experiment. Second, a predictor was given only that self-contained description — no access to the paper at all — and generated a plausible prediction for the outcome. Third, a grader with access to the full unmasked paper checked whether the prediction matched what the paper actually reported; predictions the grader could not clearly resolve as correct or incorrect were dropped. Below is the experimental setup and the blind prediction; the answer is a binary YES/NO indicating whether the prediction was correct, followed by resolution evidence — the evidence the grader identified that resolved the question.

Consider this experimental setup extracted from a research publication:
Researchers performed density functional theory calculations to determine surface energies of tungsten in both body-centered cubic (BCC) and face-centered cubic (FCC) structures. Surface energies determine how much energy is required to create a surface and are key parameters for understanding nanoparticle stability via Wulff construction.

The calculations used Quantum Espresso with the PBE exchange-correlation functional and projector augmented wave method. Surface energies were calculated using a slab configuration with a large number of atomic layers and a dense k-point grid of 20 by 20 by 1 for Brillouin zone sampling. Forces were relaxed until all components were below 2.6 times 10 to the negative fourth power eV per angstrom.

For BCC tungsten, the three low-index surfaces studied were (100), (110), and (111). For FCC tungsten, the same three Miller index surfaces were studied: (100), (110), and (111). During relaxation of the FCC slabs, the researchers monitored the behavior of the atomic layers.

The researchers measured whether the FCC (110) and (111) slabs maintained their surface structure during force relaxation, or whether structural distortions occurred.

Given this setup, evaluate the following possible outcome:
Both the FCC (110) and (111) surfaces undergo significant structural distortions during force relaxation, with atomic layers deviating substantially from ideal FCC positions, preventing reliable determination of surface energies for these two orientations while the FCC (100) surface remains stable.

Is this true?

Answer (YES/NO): YES